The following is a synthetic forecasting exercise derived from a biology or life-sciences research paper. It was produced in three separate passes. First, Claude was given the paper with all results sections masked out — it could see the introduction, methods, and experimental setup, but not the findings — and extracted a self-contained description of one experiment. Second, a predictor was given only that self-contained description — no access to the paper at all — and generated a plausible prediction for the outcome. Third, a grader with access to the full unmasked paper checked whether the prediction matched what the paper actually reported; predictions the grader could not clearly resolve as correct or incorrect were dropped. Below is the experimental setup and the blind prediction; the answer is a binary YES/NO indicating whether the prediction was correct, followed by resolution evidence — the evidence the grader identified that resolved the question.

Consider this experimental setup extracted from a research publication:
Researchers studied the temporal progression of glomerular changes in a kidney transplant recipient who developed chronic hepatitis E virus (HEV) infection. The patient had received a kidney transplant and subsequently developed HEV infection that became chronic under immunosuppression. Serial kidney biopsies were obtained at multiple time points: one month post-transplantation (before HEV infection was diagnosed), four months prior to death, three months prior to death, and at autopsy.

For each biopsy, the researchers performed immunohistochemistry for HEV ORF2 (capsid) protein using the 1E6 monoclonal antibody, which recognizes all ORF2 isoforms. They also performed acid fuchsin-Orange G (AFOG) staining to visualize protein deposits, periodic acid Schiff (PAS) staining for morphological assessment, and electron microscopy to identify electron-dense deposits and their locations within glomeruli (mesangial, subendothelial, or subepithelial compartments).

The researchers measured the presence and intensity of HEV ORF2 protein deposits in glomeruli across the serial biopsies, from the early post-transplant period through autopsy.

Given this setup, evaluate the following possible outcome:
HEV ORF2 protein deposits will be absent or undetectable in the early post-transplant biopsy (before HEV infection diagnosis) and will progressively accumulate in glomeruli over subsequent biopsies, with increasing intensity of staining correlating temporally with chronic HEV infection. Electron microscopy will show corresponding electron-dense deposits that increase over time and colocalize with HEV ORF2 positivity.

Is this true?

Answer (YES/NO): YES